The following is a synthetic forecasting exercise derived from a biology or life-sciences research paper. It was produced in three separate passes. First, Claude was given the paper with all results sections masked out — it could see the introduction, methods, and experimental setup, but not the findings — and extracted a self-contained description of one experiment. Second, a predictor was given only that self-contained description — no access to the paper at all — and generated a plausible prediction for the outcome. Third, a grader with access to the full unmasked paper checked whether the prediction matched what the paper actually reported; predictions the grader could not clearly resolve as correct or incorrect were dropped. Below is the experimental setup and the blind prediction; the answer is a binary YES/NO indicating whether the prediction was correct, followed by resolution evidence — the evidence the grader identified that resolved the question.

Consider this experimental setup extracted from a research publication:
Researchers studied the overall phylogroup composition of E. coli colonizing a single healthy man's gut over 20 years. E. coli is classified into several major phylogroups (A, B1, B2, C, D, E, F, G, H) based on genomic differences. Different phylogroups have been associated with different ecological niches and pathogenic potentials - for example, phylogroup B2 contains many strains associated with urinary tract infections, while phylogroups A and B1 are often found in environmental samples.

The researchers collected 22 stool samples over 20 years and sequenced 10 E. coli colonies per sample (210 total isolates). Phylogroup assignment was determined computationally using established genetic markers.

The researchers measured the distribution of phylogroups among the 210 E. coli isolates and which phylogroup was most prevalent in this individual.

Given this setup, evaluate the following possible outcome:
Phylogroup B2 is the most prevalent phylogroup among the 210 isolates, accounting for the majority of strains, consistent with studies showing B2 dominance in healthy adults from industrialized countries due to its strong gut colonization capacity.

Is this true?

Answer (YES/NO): NO